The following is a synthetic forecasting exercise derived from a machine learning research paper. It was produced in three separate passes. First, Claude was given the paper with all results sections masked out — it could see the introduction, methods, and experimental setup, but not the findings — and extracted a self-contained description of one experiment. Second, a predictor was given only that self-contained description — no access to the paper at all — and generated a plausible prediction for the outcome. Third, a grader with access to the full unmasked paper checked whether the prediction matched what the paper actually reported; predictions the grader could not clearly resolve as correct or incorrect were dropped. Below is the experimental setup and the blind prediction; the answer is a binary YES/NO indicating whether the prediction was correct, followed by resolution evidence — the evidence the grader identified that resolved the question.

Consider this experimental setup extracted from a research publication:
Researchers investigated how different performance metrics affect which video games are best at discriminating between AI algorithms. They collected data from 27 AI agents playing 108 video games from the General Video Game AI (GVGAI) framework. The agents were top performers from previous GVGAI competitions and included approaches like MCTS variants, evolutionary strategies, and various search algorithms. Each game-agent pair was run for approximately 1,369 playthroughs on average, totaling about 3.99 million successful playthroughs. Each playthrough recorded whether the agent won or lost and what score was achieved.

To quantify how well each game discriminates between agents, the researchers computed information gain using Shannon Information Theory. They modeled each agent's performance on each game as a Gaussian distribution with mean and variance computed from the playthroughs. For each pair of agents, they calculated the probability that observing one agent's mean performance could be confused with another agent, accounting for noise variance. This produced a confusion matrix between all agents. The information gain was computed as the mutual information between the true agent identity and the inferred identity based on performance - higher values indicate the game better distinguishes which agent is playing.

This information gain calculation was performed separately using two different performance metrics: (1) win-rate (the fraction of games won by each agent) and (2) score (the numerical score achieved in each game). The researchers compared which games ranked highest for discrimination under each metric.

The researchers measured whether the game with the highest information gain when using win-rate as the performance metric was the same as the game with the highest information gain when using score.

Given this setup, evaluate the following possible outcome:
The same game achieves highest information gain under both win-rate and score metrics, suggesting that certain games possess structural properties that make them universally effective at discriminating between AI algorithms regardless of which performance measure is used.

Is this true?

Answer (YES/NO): NO